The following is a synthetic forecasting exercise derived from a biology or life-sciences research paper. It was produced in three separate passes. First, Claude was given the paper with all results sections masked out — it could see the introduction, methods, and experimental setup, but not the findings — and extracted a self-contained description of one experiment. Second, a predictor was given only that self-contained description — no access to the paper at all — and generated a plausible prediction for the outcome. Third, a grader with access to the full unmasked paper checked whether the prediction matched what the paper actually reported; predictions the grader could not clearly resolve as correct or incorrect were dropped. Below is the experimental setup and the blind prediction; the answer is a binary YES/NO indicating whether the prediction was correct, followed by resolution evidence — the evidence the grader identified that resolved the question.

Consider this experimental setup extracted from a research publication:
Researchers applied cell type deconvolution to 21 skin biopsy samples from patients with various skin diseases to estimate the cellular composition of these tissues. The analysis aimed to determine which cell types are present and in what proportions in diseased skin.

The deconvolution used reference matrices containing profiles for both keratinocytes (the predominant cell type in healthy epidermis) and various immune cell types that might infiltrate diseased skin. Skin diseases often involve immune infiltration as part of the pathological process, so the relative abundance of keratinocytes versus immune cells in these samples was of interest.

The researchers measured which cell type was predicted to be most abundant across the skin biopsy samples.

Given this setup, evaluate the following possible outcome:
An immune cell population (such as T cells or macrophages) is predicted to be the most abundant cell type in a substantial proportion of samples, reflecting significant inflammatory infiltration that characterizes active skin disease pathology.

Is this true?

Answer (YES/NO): NO